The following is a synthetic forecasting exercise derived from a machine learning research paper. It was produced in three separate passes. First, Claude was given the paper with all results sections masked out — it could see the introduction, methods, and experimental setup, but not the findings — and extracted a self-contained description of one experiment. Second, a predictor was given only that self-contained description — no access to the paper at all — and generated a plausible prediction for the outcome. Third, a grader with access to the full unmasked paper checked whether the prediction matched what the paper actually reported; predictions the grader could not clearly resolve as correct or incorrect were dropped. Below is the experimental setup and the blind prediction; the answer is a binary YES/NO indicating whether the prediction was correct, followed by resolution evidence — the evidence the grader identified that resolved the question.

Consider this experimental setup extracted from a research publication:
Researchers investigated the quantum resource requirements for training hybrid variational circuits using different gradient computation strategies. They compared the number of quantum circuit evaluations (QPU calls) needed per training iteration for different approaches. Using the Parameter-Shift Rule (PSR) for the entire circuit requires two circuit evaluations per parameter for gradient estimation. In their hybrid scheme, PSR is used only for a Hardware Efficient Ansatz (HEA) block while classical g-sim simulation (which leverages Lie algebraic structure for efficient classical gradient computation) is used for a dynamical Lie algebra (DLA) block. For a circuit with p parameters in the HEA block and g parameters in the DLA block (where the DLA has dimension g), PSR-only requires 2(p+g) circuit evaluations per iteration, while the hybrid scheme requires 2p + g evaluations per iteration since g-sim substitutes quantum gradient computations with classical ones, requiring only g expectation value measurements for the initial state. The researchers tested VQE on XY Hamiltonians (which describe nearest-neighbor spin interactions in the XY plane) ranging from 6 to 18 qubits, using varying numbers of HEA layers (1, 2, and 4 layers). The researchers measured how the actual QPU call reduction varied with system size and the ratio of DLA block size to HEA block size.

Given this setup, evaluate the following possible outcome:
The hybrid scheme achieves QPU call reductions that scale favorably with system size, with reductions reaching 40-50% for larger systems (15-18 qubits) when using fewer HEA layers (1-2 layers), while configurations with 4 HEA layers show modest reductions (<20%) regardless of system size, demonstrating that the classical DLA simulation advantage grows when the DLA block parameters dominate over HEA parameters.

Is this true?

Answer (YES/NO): NO